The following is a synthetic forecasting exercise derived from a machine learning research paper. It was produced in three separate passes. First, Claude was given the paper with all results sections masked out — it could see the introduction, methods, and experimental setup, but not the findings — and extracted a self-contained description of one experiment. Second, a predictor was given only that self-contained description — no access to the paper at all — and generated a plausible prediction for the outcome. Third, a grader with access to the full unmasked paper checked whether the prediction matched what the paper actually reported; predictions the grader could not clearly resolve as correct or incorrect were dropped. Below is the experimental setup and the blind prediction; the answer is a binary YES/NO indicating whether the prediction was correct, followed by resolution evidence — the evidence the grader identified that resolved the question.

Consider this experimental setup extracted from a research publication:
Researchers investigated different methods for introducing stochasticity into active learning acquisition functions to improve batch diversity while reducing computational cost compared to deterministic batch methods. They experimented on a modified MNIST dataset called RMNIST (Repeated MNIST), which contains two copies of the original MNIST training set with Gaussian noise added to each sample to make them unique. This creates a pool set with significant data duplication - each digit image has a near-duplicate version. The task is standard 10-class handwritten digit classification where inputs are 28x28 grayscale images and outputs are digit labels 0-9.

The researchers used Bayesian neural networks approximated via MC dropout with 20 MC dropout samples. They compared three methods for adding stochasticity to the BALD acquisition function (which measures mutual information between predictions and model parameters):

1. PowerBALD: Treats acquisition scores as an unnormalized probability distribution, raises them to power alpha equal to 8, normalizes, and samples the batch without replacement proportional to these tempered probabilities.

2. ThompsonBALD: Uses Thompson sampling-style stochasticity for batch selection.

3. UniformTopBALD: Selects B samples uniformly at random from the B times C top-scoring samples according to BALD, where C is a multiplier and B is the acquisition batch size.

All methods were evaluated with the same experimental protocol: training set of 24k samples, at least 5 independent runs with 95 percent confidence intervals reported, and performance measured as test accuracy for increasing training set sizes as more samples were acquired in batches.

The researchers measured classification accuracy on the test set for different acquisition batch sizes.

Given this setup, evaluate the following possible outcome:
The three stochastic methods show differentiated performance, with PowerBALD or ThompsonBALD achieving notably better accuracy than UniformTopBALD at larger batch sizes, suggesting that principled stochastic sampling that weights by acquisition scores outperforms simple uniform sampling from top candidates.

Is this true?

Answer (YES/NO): NO